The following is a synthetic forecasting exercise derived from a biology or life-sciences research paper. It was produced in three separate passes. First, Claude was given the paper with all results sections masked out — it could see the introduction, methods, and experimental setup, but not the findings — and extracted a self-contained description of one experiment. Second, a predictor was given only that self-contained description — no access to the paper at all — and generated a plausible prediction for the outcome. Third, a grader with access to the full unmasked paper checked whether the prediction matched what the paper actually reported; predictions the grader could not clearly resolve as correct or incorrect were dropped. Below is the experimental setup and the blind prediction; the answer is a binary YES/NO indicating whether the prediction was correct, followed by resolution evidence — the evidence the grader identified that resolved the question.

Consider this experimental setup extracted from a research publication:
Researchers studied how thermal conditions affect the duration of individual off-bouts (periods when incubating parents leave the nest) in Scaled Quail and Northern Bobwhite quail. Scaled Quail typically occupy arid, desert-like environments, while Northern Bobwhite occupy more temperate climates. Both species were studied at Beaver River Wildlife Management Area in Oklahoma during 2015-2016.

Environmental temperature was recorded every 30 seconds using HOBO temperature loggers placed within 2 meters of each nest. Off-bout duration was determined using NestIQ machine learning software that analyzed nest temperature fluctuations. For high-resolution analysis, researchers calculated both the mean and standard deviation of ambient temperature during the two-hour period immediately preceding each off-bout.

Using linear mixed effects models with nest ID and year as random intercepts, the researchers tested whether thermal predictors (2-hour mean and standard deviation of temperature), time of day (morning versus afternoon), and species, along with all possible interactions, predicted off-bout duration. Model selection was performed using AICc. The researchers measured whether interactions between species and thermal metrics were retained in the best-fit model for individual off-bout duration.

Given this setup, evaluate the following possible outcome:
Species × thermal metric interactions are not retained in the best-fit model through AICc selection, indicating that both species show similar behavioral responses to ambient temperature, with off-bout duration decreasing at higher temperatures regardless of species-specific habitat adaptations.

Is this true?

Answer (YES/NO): NO